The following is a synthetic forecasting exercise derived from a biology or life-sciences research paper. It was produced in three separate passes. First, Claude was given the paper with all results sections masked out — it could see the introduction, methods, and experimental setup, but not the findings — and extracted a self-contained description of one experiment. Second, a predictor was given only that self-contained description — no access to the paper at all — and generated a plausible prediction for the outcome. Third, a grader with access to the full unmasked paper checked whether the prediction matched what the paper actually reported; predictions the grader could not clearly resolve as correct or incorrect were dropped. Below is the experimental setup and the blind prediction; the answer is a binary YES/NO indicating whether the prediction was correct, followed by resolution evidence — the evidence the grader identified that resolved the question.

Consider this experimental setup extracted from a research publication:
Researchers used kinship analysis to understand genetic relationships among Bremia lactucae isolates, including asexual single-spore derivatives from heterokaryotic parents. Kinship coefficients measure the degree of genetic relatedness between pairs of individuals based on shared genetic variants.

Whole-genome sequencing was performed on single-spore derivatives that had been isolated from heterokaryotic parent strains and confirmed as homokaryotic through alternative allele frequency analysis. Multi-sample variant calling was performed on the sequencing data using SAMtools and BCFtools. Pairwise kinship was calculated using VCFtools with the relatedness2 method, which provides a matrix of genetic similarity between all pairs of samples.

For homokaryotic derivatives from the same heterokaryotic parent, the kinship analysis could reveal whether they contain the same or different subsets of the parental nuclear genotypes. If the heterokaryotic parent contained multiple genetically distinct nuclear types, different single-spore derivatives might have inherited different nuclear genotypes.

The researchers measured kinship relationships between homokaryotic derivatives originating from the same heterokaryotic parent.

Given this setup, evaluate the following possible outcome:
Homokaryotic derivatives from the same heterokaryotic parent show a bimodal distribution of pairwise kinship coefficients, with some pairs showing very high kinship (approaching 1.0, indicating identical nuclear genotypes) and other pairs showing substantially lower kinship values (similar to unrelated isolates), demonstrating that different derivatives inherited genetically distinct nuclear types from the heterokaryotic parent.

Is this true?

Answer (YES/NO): YES